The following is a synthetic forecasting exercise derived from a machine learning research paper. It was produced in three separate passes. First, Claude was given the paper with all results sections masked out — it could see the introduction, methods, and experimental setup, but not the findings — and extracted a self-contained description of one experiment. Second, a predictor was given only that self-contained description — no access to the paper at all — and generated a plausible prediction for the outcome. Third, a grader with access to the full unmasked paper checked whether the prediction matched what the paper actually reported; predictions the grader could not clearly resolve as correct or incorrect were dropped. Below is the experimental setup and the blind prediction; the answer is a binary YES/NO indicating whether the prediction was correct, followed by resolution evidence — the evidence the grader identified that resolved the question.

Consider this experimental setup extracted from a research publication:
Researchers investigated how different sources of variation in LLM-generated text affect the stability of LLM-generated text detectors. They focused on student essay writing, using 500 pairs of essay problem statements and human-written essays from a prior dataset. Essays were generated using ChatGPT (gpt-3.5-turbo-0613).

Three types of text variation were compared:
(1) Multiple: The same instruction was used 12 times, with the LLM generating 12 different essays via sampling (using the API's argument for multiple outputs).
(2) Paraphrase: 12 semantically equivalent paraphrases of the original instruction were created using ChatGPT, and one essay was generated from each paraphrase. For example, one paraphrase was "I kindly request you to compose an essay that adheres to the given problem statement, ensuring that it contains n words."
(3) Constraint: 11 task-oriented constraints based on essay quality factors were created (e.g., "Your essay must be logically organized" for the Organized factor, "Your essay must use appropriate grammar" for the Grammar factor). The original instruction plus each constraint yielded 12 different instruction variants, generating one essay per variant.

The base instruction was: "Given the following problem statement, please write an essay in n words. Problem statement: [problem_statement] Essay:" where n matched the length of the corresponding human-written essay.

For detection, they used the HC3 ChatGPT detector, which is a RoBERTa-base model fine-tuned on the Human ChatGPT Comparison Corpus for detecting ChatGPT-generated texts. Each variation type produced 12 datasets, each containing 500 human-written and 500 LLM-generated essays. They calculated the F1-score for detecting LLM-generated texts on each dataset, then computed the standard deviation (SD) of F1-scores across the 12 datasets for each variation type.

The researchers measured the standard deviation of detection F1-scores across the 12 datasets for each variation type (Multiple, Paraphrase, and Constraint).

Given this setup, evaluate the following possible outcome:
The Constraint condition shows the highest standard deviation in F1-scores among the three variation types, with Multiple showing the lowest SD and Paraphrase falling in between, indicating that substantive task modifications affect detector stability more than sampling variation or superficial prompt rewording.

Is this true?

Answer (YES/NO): YES